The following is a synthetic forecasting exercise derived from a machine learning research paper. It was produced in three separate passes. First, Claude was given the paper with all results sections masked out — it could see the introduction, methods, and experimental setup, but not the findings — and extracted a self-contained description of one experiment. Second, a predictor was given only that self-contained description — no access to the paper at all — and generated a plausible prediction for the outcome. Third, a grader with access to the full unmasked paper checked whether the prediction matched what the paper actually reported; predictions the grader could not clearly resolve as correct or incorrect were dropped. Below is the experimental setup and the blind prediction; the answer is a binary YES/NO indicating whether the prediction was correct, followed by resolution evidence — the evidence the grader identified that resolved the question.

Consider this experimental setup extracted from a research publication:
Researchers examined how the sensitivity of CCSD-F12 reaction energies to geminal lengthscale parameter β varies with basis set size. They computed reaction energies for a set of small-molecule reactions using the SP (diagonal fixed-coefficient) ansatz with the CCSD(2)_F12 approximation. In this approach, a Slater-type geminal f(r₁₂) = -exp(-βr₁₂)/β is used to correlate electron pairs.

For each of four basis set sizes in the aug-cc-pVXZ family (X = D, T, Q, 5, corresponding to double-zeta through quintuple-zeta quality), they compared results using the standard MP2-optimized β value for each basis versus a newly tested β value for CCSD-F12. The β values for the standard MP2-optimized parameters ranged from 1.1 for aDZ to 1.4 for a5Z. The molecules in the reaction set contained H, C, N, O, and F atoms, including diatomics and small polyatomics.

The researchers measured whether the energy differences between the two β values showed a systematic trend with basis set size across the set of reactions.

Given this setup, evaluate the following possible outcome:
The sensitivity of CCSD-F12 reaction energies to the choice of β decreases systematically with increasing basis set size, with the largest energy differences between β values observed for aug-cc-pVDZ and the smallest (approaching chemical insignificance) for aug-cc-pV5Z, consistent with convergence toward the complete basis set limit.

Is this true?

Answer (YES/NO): NO